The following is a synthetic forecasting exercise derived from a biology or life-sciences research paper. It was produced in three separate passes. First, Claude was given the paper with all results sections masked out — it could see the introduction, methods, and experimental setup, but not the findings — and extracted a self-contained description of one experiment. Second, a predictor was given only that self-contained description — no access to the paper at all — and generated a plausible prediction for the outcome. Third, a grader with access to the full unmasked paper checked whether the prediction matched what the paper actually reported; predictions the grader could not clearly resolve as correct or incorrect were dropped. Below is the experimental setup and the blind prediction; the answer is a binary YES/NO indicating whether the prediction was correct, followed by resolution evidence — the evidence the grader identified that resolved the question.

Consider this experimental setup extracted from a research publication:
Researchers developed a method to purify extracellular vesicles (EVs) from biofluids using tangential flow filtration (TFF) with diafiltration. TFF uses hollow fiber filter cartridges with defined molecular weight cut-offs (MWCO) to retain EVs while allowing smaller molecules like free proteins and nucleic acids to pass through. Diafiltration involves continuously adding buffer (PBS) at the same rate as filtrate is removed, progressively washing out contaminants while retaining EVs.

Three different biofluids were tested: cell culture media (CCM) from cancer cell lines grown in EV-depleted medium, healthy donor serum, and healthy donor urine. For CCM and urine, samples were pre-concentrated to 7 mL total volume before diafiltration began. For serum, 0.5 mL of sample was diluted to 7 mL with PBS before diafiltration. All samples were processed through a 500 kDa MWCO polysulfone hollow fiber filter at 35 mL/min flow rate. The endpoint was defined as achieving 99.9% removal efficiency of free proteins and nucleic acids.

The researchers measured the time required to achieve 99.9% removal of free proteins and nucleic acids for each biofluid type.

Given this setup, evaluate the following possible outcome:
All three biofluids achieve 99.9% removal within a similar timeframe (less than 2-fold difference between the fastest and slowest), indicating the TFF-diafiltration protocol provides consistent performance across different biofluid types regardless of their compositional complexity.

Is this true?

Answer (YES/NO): YES